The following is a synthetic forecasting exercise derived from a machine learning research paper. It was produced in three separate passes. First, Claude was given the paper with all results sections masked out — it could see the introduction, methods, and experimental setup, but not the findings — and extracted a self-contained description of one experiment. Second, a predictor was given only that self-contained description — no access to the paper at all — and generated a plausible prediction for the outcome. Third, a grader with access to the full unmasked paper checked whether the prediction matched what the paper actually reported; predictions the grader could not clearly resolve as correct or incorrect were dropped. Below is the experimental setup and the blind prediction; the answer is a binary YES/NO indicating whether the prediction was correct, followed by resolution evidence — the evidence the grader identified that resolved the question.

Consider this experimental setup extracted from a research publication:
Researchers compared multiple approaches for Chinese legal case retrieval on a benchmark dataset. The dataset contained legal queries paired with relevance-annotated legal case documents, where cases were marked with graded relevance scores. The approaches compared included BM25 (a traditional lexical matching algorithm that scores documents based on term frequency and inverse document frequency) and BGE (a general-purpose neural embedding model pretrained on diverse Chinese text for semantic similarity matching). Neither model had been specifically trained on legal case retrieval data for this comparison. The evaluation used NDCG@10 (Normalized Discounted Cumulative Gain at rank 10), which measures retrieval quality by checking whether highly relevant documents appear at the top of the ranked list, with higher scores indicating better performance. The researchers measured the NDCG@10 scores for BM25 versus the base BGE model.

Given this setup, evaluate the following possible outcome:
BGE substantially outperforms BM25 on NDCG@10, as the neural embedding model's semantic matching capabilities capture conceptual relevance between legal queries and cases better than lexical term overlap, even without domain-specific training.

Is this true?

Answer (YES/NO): YES